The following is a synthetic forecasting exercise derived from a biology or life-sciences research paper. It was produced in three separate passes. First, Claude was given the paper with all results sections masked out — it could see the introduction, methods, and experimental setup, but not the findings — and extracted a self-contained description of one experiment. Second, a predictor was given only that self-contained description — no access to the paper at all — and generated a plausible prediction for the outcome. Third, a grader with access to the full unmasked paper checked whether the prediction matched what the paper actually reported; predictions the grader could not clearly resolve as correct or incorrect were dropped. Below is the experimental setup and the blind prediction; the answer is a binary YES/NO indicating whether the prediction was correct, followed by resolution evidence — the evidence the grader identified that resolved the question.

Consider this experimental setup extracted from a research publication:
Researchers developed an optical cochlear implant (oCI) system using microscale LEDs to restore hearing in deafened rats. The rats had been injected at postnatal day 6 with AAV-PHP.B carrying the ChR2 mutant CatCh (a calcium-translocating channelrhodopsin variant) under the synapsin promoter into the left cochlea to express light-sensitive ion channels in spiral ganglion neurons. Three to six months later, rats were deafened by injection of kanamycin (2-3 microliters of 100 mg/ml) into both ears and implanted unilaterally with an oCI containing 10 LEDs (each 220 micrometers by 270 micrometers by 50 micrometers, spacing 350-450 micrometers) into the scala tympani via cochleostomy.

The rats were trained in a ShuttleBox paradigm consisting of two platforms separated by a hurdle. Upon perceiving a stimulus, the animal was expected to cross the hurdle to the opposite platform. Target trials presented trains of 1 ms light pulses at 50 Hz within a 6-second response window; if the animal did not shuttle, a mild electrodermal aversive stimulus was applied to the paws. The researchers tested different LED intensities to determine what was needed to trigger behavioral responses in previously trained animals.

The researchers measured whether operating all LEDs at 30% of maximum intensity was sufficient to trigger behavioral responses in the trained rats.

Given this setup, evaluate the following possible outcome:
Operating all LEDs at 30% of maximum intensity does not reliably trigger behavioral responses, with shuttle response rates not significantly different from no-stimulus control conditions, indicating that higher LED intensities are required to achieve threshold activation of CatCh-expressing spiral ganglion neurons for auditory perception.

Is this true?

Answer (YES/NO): NO